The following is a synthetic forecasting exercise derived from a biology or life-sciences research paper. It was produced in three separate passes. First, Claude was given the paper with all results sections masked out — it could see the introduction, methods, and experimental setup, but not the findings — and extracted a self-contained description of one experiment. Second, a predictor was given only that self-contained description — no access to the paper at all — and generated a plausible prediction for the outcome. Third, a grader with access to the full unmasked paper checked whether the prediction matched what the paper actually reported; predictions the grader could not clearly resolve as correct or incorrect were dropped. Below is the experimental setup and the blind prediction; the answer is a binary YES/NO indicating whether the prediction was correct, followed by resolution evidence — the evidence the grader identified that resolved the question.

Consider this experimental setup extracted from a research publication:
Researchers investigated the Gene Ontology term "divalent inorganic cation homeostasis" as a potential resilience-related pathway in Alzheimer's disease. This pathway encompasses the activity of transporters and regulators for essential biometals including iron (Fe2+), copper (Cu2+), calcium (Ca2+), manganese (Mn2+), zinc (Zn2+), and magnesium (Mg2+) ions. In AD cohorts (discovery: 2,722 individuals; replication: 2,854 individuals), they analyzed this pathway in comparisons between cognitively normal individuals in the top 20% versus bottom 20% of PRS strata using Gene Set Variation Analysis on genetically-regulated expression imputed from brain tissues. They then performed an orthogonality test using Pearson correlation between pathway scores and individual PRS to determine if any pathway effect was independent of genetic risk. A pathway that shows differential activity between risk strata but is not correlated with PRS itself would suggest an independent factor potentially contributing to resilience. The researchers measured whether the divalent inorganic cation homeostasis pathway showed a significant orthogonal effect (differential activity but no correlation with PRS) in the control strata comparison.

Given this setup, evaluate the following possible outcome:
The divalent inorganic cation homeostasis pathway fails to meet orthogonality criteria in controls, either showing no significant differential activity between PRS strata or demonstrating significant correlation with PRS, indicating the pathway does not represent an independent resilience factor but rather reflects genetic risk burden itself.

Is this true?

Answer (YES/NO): NO